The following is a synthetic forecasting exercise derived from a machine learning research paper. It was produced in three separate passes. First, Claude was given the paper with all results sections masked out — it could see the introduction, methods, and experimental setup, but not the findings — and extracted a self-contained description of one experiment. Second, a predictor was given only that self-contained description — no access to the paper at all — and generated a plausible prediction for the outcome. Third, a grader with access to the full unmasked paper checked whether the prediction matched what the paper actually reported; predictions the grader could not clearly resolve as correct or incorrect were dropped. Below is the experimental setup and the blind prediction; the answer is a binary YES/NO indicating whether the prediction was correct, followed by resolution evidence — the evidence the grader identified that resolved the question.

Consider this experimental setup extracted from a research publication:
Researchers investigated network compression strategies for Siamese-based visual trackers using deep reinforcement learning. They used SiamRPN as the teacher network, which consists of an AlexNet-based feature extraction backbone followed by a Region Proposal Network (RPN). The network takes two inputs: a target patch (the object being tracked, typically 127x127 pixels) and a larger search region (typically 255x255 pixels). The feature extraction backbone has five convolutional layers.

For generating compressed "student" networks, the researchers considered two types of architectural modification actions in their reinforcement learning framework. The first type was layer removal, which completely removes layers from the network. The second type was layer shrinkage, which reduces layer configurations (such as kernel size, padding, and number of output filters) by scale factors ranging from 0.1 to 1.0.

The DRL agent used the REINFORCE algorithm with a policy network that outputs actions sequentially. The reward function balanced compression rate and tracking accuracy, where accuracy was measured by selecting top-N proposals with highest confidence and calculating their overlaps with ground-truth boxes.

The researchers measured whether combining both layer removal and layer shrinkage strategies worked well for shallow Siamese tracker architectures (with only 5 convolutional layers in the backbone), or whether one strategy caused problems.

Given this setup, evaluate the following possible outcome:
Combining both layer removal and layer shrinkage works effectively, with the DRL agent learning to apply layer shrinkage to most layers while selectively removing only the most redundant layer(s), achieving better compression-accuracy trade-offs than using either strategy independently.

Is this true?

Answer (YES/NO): NO